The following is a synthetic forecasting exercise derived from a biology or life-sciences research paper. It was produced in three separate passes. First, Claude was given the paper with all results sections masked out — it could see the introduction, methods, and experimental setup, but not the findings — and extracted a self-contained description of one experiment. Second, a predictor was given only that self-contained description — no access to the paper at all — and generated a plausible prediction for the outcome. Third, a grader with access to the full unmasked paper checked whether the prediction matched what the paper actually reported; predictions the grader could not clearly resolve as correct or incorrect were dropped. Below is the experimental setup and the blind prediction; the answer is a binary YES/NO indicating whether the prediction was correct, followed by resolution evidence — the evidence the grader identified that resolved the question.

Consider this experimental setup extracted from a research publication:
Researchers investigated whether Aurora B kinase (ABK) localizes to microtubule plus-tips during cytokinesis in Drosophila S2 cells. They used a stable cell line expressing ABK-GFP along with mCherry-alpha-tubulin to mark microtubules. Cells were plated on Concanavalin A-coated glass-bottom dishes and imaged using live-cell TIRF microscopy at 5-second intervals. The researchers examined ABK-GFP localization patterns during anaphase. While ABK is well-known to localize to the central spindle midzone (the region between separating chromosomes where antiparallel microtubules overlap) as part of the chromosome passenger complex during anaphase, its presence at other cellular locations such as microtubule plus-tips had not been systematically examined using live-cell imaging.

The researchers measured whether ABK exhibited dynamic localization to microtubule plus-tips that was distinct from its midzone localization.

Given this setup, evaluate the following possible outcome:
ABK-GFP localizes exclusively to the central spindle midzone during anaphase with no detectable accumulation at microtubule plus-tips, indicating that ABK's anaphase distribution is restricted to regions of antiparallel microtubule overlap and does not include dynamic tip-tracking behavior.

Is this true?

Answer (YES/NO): NO